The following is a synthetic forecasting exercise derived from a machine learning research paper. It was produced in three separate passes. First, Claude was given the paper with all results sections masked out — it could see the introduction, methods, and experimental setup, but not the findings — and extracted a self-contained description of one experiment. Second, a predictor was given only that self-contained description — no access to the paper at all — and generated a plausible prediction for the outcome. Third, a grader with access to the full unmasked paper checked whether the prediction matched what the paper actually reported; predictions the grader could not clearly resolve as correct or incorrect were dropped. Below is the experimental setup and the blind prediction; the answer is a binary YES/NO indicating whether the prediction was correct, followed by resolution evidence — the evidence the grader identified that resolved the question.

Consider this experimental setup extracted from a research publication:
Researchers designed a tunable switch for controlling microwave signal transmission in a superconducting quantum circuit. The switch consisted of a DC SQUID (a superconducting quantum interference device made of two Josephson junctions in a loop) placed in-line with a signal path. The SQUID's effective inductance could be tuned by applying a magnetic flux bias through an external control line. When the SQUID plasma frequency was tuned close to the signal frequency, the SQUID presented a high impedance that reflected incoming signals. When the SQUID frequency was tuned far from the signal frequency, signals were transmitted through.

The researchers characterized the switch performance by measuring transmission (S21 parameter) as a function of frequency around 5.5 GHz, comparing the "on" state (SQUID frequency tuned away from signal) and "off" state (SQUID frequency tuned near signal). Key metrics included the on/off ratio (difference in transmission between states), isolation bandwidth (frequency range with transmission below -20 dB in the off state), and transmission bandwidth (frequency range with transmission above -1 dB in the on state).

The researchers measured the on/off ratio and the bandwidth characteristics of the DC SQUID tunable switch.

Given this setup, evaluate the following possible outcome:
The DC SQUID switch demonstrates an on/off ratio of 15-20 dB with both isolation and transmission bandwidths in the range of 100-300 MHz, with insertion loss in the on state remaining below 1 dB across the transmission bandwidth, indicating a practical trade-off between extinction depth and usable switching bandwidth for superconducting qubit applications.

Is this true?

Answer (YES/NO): NO